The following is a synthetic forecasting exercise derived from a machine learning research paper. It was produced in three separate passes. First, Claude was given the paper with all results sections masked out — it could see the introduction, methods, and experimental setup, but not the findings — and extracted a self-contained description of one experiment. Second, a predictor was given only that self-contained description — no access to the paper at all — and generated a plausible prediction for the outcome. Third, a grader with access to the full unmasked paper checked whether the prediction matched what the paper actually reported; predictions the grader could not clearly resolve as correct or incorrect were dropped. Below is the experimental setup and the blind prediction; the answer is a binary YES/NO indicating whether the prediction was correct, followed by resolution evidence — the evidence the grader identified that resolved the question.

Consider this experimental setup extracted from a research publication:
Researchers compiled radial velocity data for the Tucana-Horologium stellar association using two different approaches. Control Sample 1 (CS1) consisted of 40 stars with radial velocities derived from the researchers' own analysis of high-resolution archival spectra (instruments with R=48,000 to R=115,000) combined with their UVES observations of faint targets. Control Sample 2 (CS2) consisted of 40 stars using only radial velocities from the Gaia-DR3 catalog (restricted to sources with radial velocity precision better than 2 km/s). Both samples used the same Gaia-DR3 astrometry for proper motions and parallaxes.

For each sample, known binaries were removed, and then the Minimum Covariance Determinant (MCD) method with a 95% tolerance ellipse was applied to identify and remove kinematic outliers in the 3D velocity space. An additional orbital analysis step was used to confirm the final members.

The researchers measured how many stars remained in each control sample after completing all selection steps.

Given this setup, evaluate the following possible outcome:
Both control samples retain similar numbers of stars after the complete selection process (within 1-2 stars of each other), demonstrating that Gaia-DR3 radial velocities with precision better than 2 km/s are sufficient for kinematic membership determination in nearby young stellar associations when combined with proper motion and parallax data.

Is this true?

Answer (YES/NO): NO